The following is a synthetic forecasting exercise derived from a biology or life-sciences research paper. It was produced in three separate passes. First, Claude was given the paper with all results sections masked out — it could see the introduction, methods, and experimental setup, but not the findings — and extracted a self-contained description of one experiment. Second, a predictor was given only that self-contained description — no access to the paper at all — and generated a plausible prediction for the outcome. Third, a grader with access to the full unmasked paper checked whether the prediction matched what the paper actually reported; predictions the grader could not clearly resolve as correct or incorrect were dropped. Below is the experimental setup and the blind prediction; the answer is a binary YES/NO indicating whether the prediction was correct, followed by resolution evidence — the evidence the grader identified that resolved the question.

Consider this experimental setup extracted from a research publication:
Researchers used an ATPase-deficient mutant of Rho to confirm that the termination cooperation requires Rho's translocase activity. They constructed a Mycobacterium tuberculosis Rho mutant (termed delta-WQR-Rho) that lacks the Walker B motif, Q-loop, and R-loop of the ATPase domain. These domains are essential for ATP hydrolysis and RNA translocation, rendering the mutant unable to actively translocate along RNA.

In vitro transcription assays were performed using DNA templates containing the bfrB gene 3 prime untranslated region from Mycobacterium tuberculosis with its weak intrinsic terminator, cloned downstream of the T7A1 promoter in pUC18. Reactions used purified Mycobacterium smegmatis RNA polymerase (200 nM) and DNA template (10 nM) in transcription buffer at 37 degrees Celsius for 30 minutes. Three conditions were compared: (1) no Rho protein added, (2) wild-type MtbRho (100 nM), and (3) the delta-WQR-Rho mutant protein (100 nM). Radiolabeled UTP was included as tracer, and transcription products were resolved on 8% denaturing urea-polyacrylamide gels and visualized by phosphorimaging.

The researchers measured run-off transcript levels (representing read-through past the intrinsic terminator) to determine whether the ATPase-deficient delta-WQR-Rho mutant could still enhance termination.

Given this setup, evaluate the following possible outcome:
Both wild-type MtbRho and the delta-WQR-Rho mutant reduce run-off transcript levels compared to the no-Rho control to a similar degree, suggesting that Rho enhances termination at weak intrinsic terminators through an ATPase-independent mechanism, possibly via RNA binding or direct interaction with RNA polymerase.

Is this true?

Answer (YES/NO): NO